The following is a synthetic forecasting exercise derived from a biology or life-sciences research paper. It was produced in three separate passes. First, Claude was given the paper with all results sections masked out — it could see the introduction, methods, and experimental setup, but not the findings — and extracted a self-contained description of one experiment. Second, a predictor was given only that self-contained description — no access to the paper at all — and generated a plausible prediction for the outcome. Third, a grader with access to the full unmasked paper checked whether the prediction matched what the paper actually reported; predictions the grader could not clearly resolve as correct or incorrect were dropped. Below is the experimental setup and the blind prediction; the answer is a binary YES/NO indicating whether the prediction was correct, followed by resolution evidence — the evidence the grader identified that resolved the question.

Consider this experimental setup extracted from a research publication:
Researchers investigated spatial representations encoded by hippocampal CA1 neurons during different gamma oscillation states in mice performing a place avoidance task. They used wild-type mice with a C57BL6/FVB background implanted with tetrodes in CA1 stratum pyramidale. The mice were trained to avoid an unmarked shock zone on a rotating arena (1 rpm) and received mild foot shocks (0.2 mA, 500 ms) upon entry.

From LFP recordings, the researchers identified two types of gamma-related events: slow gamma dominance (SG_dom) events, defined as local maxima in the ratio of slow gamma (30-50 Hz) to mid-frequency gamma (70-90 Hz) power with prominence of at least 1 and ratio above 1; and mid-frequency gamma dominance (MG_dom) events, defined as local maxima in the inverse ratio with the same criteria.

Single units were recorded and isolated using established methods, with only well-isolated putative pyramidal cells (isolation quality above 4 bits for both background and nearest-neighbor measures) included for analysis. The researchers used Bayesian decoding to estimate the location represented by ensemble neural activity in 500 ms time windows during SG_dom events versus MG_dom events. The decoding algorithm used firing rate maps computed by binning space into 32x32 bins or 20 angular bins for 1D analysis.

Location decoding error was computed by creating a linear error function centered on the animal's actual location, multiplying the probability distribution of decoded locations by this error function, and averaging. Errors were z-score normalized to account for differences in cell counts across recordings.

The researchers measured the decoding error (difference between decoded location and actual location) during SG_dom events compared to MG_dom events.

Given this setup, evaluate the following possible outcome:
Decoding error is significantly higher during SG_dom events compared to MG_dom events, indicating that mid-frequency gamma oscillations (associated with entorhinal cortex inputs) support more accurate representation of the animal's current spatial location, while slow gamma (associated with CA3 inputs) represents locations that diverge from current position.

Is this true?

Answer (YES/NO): YES